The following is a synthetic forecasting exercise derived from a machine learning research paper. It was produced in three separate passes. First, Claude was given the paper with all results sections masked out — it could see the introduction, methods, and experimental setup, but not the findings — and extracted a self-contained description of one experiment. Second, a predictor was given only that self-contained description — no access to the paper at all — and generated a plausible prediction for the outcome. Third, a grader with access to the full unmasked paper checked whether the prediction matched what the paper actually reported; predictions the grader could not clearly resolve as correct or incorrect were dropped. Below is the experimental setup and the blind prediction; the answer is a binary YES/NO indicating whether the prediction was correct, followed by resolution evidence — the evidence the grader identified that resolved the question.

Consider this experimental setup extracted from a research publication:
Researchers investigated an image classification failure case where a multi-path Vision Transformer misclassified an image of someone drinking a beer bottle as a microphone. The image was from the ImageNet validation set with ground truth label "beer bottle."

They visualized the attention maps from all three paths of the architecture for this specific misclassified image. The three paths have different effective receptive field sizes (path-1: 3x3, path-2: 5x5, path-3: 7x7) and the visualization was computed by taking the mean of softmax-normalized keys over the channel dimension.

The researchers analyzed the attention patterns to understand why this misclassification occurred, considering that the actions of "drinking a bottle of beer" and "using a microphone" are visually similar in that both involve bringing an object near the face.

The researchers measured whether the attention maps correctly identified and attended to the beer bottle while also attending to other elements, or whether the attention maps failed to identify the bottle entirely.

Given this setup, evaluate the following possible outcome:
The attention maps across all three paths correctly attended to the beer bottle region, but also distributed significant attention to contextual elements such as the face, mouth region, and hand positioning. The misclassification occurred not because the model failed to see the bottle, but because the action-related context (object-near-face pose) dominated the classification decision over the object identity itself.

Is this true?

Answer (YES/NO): YES